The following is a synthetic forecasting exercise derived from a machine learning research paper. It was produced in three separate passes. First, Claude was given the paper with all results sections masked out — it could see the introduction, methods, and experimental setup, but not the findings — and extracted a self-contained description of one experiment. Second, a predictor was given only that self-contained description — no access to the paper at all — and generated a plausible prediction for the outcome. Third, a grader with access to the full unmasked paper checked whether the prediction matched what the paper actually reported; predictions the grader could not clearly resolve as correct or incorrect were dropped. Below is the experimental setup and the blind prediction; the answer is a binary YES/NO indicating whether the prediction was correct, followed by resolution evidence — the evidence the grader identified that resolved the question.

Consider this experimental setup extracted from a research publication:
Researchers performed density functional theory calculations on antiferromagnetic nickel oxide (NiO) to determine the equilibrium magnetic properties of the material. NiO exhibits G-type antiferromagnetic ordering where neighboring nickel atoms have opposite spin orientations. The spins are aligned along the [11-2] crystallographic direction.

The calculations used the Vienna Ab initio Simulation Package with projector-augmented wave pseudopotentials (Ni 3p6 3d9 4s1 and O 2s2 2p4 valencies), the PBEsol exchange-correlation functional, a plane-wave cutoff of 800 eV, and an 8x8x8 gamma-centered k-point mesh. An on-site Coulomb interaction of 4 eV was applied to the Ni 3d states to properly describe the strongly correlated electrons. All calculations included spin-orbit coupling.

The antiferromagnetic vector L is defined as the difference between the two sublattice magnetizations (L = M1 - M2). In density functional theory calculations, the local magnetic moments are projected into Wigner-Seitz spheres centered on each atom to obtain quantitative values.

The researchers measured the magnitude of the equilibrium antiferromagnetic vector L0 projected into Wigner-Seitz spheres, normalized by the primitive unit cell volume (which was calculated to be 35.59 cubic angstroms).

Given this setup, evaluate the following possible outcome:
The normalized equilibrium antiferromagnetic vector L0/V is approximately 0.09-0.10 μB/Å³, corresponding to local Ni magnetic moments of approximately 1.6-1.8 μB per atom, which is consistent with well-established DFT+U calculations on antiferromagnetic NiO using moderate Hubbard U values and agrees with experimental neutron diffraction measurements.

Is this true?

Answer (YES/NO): YES